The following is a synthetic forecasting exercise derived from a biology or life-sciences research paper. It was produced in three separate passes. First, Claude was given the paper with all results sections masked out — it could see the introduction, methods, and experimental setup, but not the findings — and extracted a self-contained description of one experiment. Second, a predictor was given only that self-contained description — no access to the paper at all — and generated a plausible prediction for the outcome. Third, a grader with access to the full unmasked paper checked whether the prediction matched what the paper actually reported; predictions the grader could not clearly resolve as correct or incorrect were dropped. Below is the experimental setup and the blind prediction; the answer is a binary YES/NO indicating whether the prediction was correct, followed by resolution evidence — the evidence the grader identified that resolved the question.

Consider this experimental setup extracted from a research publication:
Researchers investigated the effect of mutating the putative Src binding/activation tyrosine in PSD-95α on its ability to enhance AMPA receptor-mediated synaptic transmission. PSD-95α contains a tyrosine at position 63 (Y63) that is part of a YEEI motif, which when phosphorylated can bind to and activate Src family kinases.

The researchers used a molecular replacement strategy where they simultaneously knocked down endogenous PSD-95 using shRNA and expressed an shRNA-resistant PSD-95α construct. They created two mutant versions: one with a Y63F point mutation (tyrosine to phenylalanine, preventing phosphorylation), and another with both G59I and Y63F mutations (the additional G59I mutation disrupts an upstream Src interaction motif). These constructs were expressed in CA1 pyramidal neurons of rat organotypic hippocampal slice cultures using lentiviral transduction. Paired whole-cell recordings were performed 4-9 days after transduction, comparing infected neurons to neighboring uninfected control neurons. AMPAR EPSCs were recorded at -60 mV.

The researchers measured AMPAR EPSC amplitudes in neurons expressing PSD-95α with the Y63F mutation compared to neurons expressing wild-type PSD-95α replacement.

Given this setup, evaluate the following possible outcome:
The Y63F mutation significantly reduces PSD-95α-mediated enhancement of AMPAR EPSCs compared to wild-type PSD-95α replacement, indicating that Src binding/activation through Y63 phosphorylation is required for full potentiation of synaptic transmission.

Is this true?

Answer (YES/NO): YES